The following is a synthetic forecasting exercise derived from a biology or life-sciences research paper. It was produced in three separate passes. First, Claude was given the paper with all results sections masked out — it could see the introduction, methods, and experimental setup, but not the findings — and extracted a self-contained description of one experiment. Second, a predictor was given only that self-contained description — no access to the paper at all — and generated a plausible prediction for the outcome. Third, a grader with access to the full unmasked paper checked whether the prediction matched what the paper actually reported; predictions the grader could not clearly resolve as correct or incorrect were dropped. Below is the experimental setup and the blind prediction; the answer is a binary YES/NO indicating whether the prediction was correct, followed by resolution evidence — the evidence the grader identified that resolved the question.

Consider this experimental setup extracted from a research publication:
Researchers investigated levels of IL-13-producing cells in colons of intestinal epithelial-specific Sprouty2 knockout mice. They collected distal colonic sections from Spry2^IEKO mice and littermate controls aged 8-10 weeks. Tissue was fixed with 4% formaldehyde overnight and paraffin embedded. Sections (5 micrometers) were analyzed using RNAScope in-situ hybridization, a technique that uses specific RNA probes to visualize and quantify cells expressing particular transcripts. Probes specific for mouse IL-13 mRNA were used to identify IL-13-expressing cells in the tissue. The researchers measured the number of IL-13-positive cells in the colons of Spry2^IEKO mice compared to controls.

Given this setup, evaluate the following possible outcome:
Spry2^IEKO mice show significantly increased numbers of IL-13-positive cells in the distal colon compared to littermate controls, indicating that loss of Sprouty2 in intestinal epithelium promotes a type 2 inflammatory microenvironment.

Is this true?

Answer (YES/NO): YES